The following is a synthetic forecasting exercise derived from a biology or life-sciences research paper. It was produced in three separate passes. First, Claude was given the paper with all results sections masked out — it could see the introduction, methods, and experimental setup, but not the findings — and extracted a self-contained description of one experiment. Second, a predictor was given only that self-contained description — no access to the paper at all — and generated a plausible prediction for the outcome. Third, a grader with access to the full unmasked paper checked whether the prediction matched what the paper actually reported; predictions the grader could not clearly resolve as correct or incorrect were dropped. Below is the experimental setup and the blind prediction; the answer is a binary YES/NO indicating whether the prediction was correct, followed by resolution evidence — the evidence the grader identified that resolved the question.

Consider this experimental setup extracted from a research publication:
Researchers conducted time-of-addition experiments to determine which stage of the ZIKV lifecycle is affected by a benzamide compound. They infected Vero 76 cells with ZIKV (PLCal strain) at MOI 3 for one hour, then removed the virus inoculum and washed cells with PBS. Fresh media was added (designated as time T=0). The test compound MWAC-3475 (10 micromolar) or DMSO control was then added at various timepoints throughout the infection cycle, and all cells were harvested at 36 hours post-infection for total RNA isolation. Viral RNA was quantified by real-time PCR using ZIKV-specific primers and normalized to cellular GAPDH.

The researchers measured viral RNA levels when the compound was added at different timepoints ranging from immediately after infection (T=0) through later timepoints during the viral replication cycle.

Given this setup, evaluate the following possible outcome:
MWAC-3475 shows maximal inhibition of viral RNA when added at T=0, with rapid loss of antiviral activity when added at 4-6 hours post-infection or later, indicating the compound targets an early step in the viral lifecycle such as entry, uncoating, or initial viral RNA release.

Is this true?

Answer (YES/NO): NO